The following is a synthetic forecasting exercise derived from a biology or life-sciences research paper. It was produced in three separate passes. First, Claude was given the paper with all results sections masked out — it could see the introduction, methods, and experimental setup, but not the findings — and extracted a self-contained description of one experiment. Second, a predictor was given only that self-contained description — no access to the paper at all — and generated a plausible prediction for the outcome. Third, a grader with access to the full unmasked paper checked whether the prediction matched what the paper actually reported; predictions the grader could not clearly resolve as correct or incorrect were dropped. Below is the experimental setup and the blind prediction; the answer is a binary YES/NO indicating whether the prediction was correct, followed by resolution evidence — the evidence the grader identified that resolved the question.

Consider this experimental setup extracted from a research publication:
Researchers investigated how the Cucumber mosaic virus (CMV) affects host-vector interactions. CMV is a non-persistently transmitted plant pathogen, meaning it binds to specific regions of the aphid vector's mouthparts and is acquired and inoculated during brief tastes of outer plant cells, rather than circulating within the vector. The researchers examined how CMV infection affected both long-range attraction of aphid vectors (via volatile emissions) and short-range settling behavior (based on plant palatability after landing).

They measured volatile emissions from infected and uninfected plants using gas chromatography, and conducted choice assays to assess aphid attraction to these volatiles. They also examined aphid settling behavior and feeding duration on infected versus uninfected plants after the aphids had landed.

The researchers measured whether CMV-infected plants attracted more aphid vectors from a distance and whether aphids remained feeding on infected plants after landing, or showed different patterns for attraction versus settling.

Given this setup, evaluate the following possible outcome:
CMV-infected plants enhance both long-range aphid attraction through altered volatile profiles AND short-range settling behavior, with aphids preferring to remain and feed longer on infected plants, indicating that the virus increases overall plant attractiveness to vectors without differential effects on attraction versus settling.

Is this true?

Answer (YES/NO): NO